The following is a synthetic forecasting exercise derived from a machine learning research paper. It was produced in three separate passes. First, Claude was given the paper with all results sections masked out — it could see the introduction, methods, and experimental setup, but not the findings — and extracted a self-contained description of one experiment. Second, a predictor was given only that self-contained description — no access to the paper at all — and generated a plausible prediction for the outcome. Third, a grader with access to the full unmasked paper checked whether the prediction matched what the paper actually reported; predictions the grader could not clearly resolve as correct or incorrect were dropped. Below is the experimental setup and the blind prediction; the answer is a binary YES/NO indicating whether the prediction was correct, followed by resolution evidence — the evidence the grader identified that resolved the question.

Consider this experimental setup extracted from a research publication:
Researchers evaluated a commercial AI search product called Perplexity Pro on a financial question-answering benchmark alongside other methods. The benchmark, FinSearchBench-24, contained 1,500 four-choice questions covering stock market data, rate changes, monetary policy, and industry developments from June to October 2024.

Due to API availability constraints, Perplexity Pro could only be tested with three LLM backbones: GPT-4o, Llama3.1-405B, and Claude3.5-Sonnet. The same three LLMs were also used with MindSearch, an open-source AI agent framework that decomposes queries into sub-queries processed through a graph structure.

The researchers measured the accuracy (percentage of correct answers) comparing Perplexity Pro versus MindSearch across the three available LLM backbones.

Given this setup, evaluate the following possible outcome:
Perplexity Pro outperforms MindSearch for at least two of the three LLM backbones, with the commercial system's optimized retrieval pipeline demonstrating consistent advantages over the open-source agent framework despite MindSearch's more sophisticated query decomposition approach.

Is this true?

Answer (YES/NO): YES